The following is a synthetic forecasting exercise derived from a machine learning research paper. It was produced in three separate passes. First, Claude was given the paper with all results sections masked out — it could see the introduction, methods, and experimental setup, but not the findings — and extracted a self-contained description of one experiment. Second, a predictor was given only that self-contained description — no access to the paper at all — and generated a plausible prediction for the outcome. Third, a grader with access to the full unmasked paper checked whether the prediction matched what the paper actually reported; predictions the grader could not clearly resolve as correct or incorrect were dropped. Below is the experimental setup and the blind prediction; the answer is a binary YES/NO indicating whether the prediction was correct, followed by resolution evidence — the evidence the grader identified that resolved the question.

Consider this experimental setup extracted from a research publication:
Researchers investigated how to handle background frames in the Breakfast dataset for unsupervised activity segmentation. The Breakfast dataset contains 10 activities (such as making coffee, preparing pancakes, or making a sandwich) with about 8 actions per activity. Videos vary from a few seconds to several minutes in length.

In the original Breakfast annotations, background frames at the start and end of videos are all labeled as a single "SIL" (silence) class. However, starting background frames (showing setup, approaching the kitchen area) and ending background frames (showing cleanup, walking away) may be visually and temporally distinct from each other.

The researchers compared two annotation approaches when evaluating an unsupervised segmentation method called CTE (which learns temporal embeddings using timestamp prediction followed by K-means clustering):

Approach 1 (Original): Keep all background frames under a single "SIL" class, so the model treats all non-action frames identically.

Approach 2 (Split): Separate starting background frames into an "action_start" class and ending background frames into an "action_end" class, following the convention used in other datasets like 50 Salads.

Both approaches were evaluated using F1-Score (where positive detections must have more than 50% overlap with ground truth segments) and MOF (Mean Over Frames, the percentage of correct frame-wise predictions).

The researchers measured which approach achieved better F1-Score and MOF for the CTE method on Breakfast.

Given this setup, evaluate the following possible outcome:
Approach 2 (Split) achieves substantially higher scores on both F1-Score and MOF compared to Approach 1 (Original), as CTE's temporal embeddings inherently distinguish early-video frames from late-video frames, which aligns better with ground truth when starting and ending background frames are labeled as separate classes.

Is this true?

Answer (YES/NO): NO